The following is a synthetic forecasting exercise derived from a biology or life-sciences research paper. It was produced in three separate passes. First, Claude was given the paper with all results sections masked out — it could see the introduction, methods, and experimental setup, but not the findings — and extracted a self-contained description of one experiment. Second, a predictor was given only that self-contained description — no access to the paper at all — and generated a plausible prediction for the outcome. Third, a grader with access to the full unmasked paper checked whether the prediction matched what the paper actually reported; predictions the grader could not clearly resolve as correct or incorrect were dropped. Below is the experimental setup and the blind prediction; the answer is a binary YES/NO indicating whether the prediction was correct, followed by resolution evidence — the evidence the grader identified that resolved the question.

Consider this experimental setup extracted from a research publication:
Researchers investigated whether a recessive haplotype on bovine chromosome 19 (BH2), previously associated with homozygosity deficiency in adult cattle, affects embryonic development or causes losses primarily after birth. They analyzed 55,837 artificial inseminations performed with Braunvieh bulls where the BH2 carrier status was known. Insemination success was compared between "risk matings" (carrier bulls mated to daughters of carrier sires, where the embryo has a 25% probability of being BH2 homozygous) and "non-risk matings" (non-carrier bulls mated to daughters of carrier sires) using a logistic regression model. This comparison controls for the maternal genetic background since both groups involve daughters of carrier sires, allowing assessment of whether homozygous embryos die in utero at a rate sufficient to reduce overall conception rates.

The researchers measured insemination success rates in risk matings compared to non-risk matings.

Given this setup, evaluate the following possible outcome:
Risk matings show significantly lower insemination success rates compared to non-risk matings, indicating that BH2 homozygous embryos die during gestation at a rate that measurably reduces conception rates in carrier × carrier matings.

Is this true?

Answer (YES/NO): NO